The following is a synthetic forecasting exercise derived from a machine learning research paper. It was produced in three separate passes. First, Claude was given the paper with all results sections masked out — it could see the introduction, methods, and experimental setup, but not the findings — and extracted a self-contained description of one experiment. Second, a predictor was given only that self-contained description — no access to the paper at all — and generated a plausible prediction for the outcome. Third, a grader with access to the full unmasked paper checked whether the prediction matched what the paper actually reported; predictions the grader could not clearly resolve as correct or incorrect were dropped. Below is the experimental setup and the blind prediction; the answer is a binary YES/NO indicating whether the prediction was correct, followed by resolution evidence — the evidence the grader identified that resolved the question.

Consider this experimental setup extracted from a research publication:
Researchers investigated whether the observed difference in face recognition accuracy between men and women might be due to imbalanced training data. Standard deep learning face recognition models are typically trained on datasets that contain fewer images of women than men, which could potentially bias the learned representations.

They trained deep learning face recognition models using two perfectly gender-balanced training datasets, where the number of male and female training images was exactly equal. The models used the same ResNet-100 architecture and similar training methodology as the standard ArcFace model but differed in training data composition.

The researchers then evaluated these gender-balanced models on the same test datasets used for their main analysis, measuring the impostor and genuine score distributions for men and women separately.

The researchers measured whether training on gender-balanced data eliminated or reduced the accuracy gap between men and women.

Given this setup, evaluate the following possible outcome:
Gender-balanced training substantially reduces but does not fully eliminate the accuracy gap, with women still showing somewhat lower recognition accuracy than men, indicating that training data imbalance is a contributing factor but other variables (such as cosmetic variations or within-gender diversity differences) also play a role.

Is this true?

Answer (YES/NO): NO